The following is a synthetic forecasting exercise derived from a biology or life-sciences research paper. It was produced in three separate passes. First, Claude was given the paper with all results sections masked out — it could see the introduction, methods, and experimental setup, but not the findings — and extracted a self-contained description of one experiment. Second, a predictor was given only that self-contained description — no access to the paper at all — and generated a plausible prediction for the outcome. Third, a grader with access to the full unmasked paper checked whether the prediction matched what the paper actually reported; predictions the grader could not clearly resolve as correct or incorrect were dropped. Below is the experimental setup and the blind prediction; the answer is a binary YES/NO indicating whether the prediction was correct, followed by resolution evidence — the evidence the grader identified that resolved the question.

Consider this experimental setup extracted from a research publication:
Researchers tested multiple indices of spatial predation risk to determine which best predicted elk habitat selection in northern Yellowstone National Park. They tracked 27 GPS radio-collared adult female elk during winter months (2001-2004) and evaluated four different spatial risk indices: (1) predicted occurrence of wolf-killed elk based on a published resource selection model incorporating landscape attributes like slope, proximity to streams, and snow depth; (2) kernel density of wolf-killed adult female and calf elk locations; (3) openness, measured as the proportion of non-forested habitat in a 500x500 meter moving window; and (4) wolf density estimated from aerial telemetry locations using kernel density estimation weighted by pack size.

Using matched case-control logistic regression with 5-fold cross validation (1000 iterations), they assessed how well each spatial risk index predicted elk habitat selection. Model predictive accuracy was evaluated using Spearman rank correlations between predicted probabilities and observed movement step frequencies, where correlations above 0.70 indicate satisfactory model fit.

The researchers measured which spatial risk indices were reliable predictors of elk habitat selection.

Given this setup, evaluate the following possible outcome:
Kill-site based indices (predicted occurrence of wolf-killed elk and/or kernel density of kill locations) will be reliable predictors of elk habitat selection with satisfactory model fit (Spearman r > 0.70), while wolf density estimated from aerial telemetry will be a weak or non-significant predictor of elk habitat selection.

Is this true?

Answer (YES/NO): YES